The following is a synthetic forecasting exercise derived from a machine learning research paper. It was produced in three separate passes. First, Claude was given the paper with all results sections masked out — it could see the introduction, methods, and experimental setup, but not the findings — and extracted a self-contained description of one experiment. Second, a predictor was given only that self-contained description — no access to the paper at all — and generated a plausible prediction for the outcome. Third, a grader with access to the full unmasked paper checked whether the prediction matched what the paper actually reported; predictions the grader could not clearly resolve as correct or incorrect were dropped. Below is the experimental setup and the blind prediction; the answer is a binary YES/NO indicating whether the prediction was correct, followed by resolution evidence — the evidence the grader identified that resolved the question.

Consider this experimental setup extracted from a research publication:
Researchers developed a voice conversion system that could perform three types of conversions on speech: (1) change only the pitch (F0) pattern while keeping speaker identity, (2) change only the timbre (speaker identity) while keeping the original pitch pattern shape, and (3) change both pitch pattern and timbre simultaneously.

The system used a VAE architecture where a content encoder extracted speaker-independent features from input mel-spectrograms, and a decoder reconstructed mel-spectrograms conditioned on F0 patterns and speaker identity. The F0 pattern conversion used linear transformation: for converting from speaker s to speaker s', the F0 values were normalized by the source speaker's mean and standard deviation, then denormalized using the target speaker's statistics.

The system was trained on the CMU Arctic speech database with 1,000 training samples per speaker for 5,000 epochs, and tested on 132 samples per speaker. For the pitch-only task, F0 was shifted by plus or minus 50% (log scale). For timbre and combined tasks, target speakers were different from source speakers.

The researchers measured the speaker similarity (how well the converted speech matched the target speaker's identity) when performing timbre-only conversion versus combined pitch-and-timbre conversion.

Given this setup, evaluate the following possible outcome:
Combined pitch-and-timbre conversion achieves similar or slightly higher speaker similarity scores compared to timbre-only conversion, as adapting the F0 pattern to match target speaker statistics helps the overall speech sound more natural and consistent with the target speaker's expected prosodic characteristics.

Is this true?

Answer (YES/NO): NO